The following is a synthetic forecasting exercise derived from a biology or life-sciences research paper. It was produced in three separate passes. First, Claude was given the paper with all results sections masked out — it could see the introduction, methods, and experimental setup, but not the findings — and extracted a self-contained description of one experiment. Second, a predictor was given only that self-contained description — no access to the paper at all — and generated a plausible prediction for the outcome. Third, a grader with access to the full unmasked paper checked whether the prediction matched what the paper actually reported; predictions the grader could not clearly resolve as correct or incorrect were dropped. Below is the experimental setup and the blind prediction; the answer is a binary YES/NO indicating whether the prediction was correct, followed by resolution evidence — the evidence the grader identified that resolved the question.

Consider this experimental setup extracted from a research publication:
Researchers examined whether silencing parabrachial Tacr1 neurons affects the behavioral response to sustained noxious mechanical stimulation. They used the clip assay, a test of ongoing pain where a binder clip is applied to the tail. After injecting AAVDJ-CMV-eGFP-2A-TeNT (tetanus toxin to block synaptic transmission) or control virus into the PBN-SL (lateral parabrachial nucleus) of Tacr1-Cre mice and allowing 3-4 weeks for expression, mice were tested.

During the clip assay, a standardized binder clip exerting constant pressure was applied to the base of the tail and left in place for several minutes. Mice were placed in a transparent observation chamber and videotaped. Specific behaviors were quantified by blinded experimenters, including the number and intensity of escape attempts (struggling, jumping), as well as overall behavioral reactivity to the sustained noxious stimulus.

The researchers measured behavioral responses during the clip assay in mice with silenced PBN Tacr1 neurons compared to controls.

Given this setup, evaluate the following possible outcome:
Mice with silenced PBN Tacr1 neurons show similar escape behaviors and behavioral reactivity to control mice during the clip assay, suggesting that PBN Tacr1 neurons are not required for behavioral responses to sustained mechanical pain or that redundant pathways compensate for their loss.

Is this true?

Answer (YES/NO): NO